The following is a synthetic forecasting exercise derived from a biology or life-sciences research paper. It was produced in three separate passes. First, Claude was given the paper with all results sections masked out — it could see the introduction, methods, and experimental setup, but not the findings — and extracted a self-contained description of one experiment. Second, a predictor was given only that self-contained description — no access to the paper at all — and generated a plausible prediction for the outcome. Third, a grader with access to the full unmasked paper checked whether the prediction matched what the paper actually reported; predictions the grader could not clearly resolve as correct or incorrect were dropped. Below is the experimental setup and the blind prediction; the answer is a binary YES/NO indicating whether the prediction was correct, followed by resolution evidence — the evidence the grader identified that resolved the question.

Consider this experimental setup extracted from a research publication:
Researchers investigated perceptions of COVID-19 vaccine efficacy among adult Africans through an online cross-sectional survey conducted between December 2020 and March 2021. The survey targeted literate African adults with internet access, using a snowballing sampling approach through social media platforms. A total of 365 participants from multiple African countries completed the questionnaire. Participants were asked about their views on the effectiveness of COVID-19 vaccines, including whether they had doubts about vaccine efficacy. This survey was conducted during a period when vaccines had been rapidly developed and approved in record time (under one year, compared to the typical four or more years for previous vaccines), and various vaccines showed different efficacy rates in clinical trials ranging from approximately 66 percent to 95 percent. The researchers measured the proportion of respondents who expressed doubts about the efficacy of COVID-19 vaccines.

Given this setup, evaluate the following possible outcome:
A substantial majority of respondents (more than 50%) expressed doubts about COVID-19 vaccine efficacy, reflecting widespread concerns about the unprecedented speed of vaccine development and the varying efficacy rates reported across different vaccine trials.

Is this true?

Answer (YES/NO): NO